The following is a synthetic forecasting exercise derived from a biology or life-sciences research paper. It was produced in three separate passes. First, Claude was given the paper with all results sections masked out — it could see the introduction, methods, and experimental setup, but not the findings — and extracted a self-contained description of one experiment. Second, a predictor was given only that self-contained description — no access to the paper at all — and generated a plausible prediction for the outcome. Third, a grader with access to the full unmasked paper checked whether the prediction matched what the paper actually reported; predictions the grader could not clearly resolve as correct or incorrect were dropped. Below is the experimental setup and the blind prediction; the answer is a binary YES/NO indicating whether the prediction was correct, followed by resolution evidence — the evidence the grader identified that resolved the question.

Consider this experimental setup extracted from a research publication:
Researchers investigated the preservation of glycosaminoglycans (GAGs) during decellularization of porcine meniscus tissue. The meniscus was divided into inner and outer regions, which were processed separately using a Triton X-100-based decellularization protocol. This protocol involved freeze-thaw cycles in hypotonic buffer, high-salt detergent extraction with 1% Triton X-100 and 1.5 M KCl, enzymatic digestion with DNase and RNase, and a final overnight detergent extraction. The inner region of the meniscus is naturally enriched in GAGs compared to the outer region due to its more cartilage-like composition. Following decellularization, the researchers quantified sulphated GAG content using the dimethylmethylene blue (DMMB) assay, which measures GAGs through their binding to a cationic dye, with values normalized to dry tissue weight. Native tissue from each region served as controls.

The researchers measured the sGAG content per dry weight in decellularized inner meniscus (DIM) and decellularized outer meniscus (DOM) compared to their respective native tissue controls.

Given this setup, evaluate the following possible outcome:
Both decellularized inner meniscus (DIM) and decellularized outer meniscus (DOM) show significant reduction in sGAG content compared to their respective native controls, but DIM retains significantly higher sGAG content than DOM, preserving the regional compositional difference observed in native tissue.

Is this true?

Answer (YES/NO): NO